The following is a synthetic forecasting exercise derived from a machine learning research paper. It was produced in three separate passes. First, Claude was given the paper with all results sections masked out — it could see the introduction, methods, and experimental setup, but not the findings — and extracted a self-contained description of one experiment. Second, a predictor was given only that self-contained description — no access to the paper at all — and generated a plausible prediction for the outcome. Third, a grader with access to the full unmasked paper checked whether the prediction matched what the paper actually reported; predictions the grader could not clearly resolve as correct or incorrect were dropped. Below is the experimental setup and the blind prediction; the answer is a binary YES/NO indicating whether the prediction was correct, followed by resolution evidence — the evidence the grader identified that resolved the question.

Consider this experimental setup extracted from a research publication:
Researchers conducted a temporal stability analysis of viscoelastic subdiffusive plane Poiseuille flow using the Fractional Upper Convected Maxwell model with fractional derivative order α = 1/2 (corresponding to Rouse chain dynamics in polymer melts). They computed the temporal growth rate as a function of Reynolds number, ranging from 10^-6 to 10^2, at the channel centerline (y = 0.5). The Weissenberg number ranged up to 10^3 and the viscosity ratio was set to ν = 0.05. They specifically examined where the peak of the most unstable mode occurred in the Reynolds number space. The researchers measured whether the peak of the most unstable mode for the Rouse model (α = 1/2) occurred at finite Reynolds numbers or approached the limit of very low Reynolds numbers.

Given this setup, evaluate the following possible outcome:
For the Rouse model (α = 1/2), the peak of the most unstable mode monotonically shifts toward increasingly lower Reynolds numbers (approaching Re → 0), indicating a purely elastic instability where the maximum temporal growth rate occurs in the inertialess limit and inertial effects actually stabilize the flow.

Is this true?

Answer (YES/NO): YES